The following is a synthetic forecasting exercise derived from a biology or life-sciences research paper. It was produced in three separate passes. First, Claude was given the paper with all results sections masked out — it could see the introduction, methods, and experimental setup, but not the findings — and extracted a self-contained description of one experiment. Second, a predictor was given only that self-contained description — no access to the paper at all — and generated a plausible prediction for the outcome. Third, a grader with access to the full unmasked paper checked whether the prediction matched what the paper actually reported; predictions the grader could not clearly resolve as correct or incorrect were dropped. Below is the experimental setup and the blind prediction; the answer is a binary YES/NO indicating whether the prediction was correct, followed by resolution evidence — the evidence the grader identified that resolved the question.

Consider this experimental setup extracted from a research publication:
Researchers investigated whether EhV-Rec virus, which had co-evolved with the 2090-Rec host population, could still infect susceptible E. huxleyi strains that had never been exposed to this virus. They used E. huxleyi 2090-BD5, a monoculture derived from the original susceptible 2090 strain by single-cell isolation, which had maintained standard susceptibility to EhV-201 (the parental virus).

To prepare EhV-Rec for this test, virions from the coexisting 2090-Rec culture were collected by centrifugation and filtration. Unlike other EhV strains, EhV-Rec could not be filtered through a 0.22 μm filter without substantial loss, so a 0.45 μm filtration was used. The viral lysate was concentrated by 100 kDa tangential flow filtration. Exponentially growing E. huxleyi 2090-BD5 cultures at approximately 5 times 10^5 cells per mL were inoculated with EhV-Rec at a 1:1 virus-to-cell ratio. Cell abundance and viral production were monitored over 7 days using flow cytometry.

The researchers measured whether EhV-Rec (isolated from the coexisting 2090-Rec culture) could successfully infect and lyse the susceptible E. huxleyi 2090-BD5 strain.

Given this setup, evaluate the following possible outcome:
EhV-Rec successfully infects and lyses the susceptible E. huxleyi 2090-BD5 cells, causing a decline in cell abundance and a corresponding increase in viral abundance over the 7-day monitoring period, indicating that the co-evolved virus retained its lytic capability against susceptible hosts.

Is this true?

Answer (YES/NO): NO